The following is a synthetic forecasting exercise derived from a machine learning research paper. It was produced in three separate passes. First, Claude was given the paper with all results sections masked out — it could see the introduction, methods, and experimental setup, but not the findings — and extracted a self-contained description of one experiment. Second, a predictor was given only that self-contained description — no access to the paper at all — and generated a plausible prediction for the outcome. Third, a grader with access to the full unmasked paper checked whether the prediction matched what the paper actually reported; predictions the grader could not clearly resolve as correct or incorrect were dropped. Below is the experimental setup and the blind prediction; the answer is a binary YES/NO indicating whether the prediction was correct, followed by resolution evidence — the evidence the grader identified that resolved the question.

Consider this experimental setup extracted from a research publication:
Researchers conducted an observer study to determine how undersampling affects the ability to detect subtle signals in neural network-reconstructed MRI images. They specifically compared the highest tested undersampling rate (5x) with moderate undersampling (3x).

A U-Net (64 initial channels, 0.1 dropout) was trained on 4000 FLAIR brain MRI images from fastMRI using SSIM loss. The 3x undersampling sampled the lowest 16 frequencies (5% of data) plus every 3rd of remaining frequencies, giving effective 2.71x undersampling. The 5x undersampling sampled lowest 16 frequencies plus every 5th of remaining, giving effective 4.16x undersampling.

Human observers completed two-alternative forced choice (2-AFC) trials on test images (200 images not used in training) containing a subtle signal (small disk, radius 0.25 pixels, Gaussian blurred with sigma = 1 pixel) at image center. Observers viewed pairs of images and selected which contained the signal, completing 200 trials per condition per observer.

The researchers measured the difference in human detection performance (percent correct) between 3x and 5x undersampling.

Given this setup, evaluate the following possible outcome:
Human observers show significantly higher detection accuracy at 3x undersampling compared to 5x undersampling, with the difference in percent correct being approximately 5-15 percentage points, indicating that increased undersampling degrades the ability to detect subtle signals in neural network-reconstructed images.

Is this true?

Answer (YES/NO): YES